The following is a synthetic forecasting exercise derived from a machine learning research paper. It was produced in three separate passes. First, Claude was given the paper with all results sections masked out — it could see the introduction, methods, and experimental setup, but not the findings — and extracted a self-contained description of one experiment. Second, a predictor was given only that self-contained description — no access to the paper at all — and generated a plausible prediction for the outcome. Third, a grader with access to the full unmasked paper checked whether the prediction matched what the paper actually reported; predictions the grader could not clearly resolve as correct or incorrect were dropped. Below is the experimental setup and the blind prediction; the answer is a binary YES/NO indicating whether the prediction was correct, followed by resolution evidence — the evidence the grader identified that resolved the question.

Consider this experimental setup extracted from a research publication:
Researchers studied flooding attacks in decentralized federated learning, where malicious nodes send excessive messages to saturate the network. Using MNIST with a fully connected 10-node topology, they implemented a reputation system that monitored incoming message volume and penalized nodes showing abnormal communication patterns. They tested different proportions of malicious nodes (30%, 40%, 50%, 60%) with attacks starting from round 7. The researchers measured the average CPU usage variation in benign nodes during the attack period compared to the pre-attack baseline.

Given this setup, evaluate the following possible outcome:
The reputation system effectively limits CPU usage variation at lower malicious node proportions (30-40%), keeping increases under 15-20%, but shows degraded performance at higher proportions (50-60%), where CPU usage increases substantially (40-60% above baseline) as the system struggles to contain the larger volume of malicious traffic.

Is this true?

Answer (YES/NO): NO